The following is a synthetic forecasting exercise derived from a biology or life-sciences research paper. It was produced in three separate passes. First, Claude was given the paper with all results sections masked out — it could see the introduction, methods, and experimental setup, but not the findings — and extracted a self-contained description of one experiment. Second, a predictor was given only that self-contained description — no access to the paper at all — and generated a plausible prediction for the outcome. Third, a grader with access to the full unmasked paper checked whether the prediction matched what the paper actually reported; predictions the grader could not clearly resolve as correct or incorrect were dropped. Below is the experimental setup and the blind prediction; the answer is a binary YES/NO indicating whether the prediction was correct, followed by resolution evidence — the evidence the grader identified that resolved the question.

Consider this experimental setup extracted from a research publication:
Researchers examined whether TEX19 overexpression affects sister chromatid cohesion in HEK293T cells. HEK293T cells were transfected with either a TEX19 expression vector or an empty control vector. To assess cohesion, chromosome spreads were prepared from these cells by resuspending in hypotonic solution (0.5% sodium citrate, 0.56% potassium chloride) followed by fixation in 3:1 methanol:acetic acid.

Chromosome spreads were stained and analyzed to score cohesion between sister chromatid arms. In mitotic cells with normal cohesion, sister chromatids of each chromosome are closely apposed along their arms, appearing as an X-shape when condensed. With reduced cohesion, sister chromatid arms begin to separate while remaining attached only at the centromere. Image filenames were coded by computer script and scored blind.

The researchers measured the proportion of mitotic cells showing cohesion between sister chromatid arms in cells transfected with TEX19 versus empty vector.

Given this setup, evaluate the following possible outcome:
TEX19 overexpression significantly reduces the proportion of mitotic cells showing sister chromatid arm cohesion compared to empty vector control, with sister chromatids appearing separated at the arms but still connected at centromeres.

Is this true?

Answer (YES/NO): NO